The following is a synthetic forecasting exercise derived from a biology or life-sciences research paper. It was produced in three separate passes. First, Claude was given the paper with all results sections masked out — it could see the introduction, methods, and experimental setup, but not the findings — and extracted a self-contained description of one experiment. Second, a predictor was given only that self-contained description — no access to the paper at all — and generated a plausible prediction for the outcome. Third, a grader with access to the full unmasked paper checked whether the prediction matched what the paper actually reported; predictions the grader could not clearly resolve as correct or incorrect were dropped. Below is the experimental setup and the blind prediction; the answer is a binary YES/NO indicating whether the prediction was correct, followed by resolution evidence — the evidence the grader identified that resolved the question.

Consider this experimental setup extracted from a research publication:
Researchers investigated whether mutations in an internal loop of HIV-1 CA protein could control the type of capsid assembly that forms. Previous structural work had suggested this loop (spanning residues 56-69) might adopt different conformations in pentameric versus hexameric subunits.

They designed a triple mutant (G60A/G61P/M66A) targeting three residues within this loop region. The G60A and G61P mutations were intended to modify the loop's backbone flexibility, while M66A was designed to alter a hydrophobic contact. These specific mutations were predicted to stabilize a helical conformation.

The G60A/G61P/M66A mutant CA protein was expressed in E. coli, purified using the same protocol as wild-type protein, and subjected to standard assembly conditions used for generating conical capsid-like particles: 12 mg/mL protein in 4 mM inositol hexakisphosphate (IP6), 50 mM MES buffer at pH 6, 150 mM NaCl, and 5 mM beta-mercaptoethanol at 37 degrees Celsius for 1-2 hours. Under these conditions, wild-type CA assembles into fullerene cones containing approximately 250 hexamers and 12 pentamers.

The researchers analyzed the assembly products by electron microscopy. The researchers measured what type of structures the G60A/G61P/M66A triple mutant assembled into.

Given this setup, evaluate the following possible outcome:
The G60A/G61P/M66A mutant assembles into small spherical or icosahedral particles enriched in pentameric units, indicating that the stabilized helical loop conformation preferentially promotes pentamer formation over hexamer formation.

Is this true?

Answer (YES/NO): YES